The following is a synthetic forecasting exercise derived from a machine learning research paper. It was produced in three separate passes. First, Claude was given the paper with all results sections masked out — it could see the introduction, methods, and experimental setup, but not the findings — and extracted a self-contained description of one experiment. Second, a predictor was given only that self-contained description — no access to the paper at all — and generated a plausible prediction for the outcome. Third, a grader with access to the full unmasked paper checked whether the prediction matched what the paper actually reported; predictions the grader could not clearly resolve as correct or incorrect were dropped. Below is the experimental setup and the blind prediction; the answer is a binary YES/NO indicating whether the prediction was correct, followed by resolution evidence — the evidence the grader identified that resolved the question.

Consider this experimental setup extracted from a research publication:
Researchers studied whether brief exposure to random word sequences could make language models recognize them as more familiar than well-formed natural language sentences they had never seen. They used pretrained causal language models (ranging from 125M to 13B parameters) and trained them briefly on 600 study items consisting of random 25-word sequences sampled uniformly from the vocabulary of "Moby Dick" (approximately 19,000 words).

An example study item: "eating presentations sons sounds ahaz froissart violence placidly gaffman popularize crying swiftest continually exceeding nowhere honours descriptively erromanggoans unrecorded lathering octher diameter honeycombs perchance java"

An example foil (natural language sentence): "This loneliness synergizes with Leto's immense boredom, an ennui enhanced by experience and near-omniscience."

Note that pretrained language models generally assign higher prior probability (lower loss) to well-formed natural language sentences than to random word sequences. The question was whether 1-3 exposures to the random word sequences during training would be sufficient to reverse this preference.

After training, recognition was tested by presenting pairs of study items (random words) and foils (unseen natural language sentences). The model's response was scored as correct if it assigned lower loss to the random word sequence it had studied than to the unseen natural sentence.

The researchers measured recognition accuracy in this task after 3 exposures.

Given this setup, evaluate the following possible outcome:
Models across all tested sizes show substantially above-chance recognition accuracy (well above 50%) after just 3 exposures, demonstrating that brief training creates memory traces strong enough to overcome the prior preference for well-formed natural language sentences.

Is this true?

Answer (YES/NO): YES